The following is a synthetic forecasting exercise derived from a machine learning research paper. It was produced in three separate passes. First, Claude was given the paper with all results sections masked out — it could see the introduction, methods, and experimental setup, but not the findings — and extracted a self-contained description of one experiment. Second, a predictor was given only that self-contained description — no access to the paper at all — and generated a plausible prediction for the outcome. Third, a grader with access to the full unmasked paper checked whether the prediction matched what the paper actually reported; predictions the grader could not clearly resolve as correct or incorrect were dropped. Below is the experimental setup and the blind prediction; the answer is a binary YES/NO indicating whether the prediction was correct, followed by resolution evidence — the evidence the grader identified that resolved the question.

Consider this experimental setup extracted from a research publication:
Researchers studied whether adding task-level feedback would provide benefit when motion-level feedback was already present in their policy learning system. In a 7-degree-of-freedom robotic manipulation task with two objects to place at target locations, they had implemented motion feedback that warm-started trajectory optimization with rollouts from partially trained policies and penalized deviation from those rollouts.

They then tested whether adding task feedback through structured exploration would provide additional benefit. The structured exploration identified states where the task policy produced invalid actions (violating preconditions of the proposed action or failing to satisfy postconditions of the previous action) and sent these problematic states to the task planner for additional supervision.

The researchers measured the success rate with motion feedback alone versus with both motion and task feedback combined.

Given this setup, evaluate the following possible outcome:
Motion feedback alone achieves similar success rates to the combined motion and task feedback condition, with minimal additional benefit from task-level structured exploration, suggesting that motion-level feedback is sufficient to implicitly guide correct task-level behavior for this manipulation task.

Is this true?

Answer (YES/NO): YES